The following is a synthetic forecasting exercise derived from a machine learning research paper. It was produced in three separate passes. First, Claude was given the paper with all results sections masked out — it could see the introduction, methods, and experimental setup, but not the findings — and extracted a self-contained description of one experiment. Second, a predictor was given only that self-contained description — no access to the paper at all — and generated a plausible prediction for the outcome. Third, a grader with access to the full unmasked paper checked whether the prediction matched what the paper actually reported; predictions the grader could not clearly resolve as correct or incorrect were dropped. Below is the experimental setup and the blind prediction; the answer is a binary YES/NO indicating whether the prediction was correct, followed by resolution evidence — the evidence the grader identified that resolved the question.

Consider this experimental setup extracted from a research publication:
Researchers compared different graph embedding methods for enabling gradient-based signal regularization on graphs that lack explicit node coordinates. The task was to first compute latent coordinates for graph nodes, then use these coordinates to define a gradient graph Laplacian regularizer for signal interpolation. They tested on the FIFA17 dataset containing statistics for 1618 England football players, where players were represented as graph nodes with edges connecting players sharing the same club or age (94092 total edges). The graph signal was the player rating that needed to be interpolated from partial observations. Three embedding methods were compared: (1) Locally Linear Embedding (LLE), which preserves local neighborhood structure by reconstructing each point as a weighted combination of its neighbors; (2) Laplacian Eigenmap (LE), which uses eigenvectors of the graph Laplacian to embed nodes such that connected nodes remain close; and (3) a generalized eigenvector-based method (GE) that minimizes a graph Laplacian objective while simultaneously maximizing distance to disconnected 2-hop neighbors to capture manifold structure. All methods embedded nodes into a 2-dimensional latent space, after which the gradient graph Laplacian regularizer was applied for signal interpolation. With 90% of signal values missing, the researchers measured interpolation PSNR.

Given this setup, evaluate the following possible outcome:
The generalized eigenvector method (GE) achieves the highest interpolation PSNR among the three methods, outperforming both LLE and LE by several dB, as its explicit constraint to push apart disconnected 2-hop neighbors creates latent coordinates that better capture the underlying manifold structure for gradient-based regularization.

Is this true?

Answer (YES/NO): NO